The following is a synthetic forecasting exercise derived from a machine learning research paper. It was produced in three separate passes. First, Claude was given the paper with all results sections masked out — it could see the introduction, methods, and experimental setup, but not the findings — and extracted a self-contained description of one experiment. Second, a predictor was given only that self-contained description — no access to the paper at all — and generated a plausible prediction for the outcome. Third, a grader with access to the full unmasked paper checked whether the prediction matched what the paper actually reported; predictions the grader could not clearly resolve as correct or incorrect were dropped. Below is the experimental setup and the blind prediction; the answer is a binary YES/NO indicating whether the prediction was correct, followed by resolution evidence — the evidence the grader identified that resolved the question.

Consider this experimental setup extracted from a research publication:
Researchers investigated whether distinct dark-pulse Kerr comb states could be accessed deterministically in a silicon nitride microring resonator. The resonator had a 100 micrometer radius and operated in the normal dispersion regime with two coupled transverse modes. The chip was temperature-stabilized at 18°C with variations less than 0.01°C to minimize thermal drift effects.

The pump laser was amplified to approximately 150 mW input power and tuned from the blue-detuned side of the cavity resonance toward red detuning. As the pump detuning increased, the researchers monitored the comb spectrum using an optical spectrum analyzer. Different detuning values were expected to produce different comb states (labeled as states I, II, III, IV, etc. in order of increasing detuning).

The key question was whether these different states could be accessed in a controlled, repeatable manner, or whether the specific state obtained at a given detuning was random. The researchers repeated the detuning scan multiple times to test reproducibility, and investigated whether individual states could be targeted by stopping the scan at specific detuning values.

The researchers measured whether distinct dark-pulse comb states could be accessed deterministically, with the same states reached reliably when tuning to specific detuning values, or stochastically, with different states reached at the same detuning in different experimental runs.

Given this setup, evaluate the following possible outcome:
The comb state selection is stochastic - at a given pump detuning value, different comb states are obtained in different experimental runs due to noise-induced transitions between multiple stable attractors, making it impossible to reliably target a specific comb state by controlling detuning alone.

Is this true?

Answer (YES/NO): NO